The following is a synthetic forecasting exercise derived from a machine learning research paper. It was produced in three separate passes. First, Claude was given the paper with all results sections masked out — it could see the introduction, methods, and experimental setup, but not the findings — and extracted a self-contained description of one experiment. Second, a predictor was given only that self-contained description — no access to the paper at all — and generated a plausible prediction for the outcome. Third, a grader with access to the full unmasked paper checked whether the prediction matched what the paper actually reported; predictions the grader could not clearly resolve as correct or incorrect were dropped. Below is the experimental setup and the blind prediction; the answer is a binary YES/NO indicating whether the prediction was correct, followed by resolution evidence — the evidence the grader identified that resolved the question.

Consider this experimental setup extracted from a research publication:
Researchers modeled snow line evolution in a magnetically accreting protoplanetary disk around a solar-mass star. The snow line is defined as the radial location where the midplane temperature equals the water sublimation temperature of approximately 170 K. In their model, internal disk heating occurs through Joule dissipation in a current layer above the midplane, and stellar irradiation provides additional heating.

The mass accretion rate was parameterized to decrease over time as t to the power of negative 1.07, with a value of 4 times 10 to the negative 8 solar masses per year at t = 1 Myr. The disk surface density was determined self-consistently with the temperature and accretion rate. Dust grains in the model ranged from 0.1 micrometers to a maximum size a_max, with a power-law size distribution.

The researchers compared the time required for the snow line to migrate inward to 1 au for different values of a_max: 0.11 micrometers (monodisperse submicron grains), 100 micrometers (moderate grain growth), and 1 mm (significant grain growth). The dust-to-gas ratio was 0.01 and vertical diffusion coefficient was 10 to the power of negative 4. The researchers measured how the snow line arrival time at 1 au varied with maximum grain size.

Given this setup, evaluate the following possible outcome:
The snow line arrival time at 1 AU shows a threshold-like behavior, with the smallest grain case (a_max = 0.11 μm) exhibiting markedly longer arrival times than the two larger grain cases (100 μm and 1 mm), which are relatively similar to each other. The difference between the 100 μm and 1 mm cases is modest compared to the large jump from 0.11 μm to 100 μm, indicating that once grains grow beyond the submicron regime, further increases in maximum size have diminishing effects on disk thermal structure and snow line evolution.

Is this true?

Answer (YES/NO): NO